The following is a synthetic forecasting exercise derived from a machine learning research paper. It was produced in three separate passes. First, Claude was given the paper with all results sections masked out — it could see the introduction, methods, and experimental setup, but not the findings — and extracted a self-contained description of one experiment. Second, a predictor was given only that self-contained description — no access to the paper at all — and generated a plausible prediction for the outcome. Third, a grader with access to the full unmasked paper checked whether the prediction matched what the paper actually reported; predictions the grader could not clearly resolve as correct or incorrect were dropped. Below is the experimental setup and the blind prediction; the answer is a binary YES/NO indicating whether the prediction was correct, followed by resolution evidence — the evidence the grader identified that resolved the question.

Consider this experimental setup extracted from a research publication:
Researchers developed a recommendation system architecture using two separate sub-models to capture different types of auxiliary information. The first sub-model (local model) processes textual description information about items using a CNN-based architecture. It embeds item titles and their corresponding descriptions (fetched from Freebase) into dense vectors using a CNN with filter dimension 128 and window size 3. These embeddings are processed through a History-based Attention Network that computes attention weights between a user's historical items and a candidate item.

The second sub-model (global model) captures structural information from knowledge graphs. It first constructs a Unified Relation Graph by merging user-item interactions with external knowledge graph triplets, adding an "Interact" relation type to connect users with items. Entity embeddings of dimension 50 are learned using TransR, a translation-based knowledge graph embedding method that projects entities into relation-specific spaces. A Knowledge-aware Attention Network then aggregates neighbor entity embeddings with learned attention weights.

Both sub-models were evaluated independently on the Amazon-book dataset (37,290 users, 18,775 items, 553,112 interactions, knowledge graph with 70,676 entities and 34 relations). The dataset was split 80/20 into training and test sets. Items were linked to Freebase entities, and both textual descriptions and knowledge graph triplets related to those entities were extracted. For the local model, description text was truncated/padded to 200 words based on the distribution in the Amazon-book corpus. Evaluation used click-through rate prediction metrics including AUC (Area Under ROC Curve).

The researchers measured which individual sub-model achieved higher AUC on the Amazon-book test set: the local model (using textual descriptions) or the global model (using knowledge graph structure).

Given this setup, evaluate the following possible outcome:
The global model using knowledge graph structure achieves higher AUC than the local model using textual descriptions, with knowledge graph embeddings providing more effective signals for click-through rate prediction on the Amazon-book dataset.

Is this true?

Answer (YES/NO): YES